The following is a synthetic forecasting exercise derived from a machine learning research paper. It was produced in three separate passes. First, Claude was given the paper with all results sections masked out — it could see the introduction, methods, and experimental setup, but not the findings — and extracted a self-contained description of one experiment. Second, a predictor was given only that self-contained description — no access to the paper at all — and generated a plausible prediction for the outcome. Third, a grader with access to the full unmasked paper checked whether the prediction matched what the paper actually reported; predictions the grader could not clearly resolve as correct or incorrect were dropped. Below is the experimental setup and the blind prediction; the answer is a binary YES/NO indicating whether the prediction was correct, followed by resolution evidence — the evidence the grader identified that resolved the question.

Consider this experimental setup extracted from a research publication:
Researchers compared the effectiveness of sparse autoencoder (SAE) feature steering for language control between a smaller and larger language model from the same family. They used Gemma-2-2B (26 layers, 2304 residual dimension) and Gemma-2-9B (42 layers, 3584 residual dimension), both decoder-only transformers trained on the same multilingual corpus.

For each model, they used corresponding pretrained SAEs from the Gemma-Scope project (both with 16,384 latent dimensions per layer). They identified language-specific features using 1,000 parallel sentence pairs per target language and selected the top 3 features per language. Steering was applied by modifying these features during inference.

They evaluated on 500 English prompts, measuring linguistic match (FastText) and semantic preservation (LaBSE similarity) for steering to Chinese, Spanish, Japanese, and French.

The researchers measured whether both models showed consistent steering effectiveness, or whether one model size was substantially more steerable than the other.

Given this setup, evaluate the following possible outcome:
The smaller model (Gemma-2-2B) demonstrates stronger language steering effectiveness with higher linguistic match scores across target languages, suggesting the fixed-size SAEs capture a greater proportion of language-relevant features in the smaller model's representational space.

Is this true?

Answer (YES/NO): NO